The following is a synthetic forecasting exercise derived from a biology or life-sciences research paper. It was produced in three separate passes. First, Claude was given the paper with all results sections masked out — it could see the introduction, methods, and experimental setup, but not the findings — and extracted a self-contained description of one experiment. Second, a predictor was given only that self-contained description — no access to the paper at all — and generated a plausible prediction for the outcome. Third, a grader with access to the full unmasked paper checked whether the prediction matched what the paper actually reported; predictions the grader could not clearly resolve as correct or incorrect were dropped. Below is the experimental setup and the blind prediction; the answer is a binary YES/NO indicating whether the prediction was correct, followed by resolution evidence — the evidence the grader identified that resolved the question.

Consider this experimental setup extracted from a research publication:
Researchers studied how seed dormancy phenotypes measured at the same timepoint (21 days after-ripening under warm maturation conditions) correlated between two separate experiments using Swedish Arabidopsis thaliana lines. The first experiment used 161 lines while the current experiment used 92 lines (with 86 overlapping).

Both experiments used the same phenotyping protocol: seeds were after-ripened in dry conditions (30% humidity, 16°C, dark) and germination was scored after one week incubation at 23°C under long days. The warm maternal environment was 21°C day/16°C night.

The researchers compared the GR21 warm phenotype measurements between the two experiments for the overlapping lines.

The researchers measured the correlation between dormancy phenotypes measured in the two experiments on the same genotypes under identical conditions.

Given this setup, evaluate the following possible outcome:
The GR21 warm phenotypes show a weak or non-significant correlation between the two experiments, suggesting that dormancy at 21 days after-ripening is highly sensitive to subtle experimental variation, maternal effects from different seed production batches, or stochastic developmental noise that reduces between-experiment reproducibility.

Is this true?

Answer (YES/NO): NO